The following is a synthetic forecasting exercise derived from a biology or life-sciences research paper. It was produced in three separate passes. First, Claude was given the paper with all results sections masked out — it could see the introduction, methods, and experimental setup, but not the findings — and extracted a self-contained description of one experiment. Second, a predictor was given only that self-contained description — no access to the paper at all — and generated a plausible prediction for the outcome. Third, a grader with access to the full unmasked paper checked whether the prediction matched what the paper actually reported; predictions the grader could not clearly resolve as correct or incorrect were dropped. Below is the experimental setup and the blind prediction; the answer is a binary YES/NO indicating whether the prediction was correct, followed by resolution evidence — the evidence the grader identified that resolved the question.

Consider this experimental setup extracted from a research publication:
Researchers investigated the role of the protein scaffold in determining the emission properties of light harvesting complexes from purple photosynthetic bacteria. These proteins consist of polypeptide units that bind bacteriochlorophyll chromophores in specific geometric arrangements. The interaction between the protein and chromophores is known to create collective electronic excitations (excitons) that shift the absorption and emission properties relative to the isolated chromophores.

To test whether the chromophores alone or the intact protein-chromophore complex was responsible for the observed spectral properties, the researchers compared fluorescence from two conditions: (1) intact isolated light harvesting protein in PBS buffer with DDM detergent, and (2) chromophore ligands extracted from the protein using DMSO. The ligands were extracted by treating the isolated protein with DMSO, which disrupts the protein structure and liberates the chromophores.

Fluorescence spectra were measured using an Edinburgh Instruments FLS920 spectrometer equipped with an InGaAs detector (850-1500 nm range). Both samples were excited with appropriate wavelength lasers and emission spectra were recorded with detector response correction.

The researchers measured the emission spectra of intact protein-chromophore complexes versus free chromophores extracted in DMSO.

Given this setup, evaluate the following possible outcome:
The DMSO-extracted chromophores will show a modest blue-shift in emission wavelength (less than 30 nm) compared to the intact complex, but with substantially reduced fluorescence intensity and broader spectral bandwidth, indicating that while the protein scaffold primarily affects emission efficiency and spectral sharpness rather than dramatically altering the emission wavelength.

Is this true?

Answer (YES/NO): NO